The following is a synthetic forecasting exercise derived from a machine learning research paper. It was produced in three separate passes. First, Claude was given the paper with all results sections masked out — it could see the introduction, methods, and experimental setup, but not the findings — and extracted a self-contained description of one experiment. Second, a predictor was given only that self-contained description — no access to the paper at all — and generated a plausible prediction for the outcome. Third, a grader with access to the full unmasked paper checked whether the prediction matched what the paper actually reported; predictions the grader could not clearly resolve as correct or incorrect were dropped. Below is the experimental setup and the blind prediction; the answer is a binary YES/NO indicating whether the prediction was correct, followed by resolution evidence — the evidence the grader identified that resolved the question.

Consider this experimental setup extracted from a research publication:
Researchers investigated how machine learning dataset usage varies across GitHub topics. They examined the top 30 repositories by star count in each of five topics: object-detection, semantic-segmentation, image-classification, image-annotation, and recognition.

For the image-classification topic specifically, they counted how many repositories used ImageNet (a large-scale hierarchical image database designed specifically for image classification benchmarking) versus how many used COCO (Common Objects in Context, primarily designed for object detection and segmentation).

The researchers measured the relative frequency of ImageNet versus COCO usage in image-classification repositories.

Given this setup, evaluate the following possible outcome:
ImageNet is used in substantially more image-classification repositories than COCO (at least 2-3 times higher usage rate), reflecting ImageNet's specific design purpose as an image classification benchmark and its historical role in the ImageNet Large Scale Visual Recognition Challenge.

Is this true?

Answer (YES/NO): YES